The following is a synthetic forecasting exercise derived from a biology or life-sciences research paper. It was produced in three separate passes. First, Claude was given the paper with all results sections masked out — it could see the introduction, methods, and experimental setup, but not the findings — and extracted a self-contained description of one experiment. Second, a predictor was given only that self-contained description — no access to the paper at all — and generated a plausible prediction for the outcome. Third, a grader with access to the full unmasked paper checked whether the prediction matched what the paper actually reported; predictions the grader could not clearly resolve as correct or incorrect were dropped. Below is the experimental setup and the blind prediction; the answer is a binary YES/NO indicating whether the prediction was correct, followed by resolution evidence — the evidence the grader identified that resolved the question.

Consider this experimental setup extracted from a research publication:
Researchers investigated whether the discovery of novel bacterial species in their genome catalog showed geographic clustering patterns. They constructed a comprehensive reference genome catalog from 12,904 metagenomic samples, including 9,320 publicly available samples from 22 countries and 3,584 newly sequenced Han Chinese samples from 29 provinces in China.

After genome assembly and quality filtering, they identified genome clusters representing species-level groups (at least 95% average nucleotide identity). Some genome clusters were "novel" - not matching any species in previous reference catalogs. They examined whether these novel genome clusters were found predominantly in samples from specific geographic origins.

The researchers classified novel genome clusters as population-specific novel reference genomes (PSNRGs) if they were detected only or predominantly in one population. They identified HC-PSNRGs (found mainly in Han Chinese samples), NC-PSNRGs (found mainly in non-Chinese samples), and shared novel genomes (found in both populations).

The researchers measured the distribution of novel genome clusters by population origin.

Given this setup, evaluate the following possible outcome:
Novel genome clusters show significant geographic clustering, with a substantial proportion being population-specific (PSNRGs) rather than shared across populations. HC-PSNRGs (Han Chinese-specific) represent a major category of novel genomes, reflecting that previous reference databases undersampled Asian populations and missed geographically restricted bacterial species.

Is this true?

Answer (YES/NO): YES